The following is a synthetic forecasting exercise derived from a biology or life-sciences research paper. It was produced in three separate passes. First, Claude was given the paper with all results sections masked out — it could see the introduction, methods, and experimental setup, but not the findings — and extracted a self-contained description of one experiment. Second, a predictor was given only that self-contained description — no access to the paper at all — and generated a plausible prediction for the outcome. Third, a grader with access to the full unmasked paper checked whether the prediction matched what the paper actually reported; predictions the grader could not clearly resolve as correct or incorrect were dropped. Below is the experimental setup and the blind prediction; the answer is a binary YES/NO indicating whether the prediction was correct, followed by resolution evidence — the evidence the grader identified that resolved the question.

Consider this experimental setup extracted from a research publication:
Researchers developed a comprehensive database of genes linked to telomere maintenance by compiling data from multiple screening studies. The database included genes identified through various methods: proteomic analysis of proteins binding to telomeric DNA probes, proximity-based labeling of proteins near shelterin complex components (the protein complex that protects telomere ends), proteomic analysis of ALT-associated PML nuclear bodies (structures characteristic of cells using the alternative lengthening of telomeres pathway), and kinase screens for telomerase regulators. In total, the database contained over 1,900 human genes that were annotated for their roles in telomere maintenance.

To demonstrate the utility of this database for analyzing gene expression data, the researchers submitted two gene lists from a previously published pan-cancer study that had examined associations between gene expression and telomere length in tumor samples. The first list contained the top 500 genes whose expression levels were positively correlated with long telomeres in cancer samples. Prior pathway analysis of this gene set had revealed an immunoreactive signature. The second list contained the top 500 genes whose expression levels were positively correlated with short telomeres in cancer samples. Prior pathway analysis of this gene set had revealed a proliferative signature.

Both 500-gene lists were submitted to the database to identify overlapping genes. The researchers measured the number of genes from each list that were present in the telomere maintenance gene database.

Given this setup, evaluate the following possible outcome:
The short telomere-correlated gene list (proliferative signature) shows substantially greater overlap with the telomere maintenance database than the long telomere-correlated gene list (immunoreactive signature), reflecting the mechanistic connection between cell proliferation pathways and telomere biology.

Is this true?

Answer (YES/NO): YES